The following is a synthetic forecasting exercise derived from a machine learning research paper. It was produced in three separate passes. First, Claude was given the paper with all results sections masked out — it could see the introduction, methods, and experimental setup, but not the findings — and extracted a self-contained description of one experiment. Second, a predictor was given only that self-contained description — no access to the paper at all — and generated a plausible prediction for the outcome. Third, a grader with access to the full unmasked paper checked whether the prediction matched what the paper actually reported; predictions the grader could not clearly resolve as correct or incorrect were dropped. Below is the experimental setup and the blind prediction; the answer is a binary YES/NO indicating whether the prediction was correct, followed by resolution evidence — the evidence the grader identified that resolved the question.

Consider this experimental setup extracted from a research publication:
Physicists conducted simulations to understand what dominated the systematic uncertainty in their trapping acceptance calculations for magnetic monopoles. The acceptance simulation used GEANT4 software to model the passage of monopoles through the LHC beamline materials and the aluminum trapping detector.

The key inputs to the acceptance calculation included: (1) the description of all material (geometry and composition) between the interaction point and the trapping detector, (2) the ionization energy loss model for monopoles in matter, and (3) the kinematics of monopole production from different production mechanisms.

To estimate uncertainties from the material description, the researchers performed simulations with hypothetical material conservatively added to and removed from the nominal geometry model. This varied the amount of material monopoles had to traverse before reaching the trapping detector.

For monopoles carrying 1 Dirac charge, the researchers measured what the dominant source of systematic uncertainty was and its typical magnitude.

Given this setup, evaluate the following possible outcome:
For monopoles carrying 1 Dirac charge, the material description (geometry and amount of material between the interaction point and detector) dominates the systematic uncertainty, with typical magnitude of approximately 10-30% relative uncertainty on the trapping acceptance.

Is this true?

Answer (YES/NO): NO